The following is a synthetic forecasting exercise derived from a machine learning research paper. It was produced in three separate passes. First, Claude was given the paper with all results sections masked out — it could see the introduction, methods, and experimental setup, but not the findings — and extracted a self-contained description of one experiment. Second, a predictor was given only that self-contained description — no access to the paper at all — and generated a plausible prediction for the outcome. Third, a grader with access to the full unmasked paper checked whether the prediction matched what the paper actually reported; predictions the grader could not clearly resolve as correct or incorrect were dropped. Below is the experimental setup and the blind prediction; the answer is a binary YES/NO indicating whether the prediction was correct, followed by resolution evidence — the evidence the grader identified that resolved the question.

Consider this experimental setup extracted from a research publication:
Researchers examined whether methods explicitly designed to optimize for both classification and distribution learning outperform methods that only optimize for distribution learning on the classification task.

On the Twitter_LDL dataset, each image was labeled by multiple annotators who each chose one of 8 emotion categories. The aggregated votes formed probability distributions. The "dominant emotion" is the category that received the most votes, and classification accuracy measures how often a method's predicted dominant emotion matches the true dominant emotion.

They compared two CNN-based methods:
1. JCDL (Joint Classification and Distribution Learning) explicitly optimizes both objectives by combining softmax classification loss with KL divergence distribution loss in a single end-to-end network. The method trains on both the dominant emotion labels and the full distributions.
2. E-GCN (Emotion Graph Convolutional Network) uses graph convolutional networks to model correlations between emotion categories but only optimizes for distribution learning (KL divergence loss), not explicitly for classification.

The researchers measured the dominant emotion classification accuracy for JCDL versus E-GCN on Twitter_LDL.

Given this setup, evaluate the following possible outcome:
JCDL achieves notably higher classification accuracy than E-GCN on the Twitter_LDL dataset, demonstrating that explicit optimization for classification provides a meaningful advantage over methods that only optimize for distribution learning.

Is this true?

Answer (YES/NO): NO